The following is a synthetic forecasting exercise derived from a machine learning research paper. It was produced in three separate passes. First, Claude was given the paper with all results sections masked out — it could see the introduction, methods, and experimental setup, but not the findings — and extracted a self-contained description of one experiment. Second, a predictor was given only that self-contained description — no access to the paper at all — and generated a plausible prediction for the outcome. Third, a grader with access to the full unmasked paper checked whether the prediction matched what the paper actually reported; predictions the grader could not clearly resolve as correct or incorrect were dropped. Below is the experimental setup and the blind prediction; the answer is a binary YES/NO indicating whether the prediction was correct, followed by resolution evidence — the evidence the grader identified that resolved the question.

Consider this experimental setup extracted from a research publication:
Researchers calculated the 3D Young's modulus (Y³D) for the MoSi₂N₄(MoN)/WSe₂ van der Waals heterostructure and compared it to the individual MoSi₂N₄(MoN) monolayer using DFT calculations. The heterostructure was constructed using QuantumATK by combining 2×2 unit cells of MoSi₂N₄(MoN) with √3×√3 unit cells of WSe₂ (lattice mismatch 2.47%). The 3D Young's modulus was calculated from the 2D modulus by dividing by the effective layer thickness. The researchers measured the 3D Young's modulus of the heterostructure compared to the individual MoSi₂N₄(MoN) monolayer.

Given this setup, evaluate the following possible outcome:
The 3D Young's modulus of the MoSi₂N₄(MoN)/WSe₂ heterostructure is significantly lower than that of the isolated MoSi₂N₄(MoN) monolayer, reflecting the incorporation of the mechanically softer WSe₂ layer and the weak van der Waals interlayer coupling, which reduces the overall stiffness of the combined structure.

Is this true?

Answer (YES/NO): YES